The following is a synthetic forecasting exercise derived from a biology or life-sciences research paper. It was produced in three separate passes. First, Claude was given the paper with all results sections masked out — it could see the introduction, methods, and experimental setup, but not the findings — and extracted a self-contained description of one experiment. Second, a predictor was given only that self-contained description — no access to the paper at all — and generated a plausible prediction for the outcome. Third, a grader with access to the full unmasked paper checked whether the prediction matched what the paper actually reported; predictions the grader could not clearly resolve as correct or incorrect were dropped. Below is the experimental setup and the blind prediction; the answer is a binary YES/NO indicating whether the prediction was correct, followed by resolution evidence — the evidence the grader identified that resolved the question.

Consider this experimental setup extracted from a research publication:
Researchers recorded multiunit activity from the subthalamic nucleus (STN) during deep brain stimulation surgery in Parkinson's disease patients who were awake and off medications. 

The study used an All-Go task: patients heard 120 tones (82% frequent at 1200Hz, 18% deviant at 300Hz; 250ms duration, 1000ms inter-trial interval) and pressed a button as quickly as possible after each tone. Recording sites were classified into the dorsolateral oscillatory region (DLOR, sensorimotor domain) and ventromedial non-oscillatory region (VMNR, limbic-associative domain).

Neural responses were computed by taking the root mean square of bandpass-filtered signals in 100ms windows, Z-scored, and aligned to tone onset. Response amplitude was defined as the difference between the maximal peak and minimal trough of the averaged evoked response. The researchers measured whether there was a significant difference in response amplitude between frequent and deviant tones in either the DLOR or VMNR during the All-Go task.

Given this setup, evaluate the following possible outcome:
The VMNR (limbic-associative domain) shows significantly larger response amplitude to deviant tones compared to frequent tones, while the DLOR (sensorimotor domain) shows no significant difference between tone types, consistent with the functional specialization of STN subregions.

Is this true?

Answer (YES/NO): NO